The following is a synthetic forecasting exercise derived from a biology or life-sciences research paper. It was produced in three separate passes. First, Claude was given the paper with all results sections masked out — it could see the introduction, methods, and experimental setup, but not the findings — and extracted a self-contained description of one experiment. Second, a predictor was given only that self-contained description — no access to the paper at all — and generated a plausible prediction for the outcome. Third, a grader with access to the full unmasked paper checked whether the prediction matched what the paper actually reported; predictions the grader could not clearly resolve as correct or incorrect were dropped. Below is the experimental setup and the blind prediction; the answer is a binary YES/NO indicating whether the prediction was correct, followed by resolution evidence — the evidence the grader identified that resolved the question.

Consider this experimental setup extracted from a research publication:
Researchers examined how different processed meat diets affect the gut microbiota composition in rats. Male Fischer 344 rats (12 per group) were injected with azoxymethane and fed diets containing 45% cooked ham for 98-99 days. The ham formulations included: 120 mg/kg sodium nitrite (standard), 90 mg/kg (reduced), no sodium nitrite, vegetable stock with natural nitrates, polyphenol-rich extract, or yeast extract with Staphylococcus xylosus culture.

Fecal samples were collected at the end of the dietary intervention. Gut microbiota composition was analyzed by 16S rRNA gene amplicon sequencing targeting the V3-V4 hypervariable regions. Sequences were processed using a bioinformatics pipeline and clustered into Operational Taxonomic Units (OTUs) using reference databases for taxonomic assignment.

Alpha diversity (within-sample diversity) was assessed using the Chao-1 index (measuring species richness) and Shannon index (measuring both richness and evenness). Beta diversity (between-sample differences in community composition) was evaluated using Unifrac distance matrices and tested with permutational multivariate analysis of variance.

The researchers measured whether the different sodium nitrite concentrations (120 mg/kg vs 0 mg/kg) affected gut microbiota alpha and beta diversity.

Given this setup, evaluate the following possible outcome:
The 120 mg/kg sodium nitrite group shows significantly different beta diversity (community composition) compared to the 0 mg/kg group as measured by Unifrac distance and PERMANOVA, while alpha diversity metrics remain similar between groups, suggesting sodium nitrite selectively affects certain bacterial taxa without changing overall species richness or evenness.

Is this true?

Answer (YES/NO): NO